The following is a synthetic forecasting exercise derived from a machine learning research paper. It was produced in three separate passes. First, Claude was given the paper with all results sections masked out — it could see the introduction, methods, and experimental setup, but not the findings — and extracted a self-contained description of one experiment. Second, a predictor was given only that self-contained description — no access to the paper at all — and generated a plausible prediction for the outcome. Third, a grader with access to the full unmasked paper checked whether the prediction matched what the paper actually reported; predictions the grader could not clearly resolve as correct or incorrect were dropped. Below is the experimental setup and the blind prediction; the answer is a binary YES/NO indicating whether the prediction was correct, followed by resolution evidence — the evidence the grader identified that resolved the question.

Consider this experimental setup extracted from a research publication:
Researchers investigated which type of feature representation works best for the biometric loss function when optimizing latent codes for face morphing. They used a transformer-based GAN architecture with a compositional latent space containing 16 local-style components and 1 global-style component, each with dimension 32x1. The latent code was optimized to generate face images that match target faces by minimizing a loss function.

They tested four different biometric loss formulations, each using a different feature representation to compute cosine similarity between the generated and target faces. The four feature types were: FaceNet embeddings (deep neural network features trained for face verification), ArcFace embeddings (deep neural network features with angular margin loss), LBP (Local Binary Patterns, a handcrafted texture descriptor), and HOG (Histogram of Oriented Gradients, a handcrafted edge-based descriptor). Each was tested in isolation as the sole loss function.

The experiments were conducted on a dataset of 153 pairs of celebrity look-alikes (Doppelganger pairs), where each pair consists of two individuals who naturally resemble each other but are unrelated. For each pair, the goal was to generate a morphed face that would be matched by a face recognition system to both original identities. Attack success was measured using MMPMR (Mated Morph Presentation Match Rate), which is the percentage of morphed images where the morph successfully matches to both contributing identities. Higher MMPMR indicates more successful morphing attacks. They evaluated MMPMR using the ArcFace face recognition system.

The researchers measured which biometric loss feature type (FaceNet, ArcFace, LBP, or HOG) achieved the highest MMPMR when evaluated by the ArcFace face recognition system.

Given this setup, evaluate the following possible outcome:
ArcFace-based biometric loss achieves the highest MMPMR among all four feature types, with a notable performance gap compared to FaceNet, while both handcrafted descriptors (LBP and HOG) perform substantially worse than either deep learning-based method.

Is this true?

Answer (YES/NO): NO